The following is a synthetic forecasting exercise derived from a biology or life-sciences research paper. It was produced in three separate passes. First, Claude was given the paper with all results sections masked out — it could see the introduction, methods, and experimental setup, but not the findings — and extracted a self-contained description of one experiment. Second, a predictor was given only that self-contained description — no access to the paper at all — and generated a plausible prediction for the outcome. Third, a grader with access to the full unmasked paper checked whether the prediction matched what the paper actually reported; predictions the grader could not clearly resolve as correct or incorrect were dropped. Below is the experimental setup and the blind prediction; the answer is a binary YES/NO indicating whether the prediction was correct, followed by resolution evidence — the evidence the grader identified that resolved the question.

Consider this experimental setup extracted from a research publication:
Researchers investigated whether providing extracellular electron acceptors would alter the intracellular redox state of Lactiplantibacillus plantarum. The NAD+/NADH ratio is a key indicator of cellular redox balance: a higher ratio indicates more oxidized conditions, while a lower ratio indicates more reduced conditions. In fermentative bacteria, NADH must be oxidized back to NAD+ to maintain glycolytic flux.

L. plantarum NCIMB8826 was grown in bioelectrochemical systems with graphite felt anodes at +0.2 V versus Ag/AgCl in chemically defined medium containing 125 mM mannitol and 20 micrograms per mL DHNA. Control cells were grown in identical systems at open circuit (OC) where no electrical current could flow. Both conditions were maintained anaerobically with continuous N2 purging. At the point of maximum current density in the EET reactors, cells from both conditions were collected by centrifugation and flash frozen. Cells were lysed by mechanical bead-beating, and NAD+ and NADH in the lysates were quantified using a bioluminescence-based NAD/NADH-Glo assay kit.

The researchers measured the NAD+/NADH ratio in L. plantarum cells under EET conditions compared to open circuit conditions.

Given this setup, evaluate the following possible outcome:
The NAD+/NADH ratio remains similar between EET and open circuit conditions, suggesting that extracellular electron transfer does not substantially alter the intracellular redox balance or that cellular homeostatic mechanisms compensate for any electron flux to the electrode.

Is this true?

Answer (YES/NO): NO